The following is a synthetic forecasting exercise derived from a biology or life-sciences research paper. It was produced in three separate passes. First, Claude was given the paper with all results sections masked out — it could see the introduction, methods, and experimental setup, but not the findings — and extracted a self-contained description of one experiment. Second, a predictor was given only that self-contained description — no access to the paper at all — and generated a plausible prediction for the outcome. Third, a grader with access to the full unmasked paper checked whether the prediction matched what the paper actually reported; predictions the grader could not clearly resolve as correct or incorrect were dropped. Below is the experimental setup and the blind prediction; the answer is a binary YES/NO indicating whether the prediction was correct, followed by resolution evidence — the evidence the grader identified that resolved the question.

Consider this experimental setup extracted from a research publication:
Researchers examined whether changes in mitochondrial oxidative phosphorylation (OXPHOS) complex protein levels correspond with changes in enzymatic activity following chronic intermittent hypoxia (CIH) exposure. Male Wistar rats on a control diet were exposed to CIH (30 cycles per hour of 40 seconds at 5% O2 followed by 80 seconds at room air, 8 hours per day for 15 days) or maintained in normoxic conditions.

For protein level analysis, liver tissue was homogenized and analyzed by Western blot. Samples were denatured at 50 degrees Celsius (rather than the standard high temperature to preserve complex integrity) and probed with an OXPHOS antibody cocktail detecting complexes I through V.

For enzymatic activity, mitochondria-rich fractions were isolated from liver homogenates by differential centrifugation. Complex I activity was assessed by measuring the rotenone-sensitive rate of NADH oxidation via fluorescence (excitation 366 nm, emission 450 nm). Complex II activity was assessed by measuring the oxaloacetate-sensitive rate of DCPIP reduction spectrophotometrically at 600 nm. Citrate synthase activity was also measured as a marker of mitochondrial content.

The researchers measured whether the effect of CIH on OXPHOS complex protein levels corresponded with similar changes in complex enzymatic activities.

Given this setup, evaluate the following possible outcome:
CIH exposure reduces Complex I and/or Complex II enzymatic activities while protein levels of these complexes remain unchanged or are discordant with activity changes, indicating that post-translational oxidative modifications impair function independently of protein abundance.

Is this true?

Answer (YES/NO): NO